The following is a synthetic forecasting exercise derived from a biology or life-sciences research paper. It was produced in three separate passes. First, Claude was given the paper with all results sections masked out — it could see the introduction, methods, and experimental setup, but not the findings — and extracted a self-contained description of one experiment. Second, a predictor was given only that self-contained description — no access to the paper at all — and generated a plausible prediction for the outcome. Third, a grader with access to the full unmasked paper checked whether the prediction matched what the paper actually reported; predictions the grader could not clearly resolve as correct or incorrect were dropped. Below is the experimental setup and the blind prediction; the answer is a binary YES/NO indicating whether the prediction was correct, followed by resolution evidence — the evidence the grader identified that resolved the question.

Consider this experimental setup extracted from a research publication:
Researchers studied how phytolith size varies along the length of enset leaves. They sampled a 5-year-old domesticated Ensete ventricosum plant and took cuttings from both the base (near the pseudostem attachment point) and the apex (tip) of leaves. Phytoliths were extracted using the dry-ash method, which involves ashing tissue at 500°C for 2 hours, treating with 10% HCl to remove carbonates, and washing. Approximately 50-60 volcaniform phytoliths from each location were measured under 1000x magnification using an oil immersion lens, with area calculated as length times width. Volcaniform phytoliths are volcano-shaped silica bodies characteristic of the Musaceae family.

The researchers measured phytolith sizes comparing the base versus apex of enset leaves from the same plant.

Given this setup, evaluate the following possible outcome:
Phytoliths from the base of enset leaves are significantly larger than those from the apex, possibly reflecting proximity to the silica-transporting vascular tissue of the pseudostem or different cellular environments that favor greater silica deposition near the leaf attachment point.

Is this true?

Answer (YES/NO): NO